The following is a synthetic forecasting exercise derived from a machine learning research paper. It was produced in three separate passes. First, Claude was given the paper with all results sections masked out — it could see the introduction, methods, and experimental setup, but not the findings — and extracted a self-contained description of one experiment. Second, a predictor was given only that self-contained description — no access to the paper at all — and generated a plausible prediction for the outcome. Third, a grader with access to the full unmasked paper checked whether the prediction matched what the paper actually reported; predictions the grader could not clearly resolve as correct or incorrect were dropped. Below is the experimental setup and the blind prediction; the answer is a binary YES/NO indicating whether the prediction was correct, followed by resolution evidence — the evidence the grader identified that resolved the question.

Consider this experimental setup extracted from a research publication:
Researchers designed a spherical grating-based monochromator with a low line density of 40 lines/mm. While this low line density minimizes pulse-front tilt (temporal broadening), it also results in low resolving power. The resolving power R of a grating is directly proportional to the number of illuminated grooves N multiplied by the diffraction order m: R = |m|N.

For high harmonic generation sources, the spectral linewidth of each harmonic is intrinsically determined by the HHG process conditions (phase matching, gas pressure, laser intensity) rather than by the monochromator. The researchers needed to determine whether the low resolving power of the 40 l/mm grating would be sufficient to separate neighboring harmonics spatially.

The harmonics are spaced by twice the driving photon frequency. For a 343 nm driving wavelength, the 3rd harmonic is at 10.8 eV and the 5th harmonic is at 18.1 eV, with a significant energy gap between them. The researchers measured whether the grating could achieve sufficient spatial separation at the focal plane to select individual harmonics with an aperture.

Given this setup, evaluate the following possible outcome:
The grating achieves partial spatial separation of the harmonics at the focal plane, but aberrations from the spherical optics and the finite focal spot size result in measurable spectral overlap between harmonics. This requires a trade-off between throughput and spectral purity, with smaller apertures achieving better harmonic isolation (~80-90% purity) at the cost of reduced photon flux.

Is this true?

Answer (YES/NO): NO